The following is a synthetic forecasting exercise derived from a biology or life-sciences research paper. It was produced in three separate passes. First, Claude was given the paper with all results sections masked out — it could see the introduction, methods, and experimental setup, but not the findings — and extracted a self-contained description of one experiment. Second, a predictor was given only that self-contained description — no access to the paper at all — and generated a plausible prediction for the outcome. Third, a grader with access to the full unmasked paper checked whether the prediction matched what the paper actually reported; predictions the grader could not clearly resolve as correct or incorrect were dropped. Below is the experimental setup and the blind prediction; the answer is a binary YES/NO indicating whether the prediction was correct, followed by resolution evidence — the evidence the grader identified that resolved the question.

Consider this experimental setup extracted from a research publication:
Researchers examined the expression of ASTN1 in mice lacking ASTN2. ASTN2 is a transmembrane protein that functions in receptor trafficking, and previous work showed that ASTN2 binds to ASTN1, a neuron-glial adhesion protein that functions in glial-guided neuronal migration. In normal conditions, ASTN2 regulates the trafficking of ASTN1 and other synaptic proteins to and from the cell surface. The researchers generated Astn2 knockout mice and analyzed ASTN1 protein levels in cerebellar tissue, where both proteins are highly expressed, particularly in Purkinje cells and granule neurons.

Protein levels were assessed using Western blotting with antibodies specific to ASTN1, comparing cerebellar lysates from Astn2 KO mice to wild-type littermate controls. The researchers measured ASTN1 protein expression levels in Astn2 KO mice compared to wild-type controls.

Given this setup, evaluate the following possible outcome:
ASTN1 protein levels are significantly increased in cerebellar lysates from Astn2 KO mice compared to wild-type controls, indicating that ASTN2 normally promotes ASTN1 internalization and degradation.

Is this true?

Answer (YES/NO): YES